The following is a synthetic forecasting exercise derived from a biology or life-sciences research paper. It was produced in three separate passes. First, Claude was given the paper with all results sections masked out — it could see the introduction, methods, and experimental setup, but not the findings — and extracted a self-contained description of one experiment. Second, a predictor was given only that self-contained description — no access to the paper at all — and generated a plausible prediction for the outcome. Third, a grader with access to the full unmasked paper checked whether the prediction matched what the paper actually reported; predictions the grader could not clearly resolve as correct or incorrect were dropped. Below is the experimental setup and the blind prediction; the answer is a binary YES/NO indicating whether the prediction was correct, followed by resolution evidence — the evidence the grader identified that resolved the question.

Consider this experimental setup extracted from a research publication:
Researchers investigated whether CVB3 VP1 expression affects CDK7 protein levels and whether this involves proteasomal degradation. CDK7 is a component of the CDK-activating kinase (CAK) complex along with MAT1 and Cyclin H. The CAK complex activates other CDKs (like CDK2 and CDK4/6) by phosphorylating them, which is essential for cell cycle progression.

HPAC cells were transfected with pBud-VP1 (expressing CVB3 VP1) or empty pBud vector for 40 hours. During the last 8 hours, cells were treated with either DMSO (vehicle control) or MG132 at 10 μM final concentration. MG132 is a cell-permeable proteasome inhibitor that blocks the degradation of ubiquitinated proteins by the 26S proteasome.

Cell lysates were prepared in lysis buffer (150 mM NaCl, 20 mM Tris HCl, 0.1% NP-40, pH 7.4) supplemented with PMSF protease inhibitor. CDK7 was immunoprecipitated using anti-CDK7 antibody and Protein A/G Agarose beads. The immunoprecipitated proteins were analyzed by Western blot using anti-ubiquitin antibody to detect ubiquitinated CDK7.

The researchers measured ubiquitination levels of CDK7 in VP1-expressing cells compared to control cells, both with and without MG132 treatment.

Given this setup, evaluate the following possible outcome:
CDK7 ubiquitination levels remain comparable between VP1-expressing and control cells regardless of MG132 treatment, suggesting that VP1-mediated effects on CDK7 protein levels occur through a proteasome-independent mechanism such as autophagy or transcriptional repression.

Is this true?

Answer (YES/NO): NO